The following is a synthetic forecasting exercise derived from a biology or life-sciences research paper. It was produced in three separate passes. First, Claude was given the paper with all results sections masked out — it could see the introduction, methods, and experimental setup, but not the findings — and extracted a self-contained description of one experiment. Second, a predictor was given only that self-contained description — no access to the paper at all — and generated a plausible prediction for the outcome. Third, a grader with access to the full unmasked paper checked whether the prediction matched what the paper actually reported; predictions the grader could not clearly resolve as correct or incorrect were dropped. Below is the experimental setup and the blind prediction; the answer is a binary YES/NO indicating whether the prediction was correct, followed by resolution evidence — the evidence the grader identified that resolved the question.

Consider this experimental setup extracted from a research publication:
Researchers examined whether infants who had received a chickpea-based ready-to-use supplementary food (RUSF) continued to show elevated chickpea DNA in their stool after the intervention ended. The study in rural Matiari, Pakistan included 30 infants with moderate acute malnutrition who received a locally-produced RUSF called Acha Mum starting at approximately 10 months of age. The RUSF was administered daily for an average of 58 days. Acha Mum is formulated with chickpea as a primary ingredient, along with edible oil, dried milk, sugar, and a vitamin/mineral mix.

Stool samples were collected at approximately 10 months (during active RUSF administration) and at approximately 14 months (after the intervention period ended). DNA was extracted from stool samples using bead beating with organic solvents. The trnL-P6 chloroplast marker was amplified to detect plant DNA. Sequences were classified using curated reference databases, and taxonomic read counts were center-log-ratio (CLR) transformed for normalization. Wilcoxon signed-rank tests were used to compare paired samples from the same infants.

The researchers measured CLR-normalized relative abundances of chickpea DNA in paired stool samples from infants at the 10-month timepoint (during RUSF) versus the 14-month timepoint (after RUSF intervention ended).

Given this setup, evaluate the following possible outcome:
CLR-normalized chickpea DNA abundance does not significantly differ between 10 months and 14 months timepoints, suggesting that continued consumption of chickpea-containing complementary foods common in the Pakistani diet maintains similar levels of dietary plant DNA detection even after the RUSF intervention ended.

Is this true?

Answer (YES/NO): NO